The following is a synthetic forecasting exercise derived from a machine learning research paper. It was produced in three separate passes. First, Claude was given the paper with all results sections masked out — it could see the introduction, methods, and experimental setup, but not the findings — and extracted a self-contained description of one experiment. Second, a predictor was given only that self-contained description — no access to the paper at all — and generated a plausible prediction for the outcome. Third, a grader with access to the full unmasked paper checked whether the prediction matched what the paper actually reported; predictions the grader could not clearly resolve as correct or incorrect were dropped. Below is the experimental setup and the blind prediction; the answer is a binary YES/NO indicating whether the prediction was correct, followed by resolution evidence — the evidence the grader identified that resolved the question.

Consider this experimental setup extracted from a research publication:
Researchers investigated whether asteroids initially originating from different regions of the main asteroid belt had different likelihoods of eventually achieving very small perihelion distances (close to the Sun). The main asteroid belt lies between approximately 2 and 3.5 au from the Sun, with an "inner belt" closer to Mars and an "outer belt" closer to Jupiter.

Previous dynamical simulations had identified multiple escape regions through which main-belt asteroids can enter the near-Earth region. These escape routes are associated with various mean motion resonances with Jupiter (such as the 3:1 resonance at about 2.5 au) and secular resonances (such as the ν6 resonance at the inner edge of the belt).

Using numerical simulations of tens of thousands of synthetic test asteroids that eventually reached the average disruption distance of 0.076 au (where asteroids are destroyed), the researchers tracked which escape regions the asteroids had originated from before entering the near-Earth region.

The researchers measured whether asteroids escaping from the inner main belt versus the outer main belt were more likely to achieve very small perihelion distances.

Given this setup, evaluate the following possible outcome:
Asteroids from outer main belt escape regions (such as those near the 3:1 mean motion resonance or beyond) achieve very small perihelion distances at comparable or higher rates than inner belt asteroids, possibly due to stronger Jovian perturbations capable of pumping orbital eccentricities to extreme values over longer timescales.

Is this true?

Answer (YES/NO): NO